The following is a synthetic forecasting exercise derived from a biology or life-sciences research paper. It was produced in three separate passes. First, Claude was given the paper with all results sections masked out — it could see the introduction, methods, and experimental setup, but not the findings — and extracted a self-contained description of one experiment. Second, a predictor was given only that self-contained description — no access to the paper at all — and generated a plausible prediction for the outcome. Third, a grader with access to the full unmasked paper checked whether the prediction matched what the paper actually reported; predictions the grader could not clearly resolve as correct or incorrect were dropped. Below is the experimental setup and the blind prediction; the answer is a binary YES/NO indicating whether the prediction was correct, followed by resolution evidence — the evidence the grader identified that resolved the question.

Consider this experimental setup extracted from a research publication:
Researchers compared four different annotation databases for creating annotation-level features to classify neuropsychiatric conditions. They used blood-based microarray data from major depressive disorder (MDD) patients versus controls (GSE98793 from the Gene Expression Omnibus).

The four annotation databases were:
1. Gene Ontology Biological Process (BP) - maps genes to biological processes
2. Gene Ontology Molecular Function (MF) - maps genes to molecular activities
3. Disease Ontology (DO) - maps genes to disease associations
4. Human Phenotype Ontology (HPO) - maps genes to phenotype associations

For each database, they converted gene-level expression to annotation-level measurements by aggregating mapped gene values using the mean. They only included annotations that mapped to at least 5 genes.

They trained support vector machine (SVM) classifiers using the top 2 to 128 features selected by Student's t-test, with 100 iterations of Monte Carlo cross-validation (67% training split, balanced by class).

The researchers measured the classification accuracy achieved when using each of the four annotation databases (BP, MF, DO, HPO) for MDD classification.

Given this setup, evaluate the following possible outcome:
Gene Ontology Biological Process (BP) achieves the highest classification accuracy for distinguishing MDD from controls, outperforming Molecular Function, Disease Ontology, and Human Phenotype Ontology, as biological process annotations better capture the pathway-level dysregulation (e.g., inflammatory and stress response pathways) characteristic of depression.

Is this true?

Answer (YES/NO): YES